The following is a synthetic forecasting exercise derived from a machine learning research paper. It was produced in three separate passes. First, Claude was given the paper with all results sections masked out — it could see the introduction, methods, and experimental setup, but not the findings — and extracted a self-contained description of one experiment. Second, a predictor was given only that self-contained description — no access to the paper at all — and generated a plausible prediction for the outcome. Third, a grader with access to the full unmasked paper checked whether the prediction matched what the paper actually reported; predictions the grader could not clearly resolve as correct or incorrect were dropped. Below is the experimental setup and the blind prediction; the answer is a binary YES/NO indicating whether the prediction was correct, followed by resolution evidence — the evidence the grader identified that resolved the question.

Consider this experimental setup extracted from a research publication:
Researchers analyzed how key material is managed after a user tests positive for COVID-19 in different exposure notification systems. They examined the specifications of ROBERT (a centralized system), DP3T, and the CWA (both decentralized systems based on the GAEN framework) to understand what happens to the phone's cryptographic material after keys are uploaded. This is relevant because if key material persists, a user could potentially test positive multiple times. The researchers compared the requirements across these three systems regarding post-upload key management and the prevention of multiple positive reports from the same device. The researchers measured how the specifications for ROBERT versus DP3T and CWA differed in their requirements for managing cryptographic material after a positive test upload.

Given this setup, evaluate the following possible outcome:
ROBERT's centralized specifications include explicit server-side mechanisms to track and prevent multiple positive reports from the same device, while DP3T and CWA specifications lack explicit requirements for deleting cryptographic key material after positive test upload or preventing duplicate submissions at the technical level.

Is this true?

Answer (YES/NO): NO